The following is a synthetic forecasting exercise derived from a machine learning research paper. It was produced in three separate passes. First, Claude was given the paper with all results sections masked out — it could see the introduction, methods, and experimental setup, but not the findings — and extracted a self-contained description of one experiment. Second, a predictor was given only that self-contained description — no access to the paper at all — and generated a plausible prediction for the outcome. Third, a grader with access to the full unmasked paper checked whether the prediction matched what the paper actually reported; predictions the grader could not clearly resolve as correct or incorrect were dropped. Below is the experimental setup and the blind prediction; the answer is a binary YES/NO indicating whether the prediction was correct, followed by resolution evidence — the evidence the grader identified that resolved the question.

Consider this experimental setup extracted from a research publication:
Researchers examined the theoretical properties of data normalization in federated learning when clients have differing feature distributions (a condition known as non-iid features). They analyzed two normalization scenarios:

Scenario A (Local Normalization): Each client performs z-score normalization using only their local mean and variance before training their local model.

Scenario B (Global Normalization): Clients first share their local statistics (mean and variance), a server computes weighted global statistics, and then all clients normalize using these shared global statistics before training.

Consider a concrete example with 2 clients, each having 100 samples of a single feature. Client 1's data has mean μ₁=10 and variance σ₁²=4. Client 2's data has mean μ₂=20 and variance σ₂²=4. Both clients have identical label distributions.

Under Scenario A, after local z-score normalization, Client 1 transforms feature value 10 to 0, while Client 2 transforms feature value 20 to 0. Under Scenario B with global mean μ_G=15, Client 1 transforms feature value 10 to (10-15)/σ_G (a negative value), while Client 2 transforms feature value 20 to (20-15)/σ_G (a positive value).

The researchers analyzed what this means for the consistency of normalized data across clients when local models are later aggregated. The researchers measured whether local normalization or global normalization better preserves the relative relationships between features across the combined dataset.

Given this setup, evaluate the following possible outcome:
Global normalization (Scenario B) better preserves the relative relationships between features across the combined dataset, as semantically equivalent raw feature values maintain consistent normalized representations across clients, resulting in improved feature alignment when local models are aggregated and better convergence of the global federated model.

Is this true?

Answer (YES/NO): YES